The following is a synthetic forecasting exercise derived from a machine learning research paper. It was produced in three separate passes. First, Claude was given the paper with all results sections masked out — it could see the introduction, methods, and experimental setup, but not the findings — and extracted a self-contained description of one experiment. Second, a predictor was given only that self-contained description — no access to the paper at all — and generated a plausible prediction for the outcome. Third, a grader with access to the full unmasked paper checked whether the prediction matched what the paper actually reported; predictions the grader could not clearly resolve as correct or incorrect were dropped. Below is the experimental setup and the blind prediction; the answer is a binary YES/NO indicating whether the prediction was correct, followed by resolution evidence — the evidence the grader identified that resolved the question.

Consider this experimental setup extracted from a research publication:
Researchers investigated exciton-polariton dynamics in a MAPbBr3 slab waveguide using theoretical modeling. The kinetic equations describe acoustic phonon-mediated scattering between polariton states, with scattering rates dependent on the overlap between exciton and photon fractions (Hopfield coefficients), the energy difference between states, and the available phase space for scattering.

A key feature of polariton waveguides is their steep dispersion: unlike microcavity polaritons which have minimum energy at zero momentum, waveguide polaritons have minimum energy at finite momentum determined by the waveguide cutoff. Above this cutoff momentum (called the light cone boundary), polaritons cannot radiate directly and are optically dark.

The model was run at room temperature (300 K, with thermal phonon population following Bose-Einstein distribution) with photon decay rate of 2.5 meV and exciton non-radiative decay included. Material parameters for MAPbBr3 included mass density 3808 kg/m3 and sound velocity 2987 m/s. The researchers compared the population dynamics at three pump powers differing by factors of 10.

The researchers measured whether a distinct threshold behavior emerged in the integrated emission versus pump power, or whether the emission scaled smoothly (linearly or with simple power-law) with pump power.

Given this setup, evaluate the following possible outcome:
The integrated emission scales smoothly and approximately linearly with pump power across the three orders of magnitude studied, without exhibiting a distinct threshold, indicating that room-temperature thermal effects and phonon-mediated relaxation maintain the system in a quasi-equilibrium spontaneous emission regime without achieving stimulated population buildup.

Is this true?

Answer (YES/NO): NO